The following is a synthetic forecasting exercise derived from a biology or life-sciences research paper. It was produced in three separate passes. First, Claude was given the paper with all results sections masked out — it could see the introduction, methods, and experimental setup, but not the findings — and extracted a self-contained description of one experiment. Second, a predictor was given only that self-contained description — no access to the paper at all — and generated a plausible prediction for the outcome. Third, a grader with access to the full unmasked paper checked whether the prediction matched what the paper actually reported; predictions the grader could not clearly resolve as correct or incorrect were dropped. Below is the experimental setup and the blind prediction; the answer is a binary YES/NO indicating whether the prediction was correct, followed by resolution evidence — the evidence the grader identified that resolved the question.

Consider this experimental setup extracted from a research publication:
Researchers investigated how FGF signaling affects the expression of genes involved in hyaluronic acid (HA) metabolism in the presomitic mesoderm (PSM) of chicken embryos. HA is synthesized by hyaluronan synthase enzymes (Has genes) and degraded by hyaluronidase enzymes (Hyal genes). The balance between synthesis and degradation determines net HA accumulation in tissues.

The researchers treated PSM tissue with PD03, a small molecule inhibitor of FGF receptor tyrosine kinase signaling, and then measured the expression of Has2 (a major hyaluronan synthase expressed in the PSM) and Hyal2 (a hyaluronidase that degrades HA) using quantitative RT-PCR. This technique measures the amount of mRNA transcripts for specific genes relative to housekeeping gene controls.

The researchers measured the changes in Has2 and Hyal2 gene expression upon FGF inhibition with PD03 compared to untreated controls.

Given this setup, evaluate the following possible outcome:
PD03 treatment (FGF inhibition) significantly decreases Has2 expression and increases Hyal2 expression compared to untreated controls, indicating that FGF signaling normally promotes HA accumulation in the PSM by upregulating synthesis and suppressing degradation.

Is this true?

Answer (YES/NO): NO